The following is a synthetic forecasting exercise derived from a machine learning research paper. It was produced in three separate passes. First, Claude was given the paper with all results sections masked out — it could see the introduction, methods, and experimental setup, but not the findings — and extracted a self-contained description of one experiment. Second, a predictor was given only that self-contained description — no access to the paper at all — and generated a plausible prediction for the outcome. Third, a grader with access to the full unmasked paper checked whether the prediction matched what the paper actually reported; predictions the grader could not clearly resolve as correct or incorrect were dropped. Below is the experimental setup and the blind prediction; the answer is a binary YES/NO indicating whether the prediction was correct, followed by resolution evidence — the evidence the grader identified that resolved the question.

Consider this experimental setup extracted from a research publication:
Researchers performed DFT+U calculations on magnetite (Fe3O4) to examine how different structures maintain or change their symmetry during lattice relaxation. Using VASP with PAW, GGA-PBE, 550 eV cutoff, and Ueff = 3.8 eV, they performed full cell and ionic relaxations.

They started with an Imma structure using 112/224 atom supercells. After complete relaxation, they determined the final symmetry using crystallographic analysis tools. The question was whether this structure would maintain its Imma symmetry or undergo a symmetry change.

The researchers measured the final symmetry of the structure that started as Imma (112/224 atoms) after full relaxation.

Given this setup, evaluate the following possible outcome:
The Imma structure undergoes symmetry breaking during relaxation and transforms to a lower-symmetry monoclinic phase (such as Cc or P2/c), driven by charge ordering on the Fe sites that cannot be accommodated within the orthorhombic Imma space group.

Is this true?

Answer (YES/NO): NO